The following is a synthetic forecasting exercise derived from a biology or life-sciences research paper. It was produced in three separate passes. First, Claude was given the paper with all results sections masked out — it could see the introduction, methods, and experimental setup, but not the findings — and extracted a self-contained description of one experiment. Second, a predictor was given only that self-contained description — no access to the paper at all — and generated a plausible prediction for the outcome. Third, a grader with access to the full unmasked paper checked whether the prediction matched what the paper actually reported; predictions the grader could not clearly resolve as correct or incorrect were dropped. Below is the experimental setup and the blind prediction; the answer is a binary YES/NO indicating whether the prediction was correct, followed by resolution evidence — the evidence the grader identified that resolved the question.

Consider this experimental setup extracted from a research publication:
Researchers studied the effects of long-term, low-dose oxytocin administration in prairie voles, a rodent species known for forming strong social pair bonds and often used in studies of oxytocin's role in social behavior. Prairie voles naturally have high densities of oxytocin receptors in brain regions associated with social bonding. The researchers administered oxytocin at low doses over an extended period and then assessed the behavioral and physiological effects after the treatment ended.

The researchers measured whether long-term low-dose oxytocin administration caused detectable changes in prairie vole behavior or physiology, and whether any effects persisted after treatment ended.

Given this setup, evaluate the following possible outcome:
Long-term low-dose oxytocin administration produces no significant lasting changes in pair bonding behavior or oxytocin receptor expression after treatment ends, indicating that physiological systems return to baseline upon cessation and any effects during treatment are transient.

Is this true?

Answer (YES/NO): NO